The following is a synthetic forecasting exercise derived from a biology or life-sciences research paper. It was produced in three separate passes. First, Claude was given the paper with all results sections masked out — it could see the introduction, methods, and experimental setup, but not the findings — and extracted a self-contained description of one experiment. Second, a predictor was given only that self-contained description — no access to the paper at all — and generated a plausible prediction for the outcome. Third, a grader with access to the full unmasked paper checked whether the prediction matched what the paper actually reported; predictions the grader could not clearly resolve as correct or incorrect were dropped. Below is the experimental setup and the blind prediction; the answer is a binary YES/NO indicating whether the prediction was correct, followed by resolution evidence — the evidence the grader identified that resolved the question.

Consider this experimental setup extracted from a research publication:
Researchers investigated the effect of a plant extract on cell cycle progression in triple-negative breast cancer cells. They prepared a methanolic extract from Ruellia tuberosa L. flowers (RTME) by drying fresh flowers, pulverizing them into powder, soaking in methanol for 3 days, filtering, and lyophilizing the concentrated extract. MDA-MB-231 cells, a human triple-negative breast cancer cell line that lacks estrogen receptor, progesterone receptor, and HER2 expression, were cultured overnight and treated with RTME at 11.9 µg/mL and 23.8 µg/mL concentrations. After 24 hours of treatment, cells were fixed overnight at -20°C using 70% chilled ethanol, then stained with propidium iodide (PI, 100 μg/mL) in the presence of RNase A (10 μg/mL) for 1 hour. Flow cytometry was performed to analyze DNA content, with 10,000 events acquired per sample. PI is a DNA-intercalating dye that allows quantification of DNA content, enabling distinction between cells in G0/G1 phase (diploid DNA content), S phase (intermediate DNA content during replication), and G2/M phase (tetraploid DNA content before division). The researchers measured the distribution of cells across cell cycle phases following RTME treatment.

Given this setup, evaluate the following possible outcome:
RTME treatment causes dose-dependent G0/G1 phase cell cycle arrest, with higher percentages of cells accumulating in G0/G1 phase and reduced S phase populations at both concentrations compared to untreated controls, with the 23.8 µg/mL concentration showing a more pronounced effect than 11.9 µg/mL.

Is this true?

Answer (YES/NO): YES